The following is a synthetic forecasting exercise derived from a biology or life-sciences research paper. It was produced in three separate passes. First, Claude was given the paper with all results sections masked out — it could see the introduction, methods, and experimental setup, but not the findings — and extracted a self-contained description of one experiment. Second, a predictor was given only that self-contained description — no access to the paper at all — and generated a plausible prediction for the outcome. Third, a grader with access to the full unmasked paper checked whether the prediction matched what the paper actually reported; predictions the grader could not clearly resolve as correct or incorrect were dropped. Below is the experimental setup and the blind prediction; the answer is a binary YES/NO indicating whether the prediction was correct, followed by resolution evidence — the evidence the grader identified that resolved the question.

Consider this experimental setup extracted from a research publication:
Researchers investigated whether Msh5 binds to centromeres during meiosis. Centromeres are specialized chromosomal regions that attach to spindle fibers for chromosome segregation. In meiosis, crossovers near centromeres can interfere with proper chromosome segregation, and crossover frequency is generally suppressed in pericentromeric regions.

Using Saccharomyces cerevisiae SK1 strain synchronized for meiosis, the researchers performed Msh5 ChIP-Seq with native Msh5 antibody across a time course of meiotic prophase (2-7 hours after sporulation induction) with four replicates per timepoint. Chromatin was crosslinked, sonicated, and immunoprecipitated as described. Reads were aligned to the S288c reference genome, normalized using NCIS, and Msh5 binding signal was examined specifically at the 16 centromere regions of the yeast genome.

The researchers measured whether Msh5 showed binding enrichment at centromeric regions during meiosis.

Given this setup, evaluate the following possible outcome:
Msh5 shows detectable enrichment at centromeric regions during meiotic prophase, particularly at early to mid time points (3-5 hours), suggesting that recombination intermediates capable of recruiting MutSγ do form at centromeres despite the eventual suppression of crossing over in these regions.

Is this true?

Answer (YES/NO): NO